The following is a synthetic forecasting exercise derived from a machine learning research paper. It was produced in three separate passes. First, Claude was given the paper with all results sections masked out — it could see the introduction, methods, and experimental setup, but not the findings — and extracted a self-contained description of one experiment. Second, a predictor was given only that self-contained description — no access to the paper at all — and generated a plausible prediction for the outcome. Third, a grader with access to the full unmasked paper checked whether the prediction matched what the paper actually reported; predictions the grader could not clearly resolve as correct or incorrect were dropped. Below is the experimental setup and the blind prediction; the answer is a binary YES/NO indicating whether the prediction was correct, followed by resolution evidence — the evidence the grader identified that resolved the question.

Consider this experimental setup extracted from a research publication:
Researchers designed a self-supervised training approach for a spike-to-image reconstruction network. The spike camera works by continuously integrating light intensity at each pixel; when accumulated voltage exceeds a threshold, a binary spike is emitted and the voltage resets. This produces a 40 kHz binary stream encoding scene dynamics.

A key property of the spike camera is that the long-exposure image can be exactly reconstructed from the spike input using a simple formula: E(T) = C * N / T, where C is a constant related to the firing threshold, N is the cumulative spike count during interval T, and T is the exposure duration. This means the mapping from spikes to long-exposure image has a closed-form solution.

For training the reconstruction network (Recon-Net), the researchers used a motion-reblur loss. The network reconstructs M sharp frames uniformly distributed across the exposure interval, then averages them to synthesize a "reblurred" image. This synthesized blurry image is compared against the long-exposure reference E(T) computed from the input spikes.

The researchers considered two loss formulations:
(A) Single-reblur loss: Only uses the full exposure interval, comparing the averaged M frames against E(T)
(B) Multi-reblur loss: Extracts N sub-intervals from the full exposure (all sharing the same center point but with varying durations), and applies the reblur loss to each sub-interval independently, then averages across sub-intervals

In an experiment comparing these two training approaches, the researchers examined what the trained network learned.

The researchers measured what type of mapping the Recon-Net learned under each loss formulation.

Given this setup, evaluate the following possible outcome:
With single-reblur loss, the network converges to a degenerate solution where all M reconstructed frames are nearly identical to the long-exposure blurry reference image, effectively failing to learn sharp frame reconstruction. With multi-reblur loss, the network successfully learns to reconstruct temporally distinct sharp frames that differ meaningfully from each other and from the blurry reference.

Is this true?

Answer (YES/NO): YES